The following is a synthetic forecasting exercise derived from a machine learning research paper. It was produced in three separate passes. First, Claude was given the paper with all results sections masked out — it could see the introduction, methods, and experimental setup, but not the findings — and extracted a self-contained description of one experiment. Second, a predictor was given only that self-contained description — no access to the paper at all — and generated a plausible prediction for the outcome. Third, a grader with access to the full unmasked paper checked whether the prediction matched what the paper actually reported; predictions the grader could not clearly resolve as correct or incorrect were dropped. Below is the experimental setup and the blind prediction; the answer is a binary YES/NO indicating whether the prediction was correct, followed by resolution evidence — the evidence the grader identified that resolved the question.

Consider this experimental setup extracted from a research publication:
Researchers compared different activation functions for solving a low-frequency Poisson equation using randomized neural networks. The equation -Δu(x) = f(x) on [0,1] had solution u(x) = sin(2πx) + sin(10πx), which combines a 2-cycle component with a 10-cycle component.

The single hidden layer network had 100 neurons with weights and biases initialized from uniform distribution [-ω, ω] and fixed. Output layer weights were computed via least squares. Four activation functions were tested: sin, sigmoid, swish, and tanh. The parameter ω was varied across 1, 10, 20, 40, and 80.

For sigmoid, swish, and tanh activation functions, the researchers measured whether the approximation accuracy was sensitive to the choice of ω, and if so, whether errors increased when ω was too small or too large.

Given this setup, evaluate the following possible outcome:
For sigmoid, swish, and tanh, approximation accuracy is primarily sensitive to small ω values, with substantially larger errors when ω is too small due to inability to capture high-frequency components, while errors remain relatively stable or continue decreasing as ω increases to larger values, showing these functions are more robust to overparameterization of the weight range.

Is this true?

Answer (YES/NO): NO